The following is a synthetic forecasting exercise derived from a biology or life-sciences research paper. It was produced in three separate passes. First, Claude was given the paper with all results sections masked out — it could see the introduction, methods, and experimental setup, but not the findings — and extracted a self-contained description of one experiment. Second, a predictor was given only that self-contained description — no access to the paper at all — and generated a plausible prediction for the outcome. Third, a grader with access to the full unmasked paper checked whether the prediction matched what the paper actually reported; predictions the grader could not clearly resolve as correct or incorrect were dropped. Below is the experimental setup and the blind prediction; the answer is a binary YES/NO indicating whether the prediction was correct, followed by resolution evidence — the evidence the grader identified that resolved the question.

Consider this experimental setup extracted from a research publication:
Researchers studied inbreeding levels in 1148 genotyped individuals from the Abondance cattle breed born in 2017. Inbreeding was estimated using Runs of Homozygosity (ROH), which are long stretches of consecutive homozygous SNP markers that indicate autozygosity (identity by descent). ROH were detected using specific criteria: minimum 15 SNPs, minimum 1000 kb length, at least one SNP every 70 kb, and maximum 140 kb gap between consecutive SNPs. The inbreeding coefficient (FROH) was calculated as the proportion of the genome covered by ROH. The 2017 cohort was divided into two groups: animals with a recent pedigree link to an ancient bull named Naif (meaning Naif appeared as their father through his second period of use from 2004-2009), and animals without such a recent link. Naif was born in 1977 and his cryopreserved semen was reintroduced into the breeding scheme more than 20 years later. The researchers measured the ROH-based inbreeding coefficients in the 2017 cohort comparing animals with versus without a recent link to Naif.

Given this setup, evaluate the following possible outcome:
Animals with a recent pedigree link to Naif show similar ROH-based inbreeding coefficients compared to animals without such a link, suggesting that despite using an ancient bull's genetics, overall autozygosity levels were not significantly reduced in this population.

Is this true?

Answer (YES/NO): NO